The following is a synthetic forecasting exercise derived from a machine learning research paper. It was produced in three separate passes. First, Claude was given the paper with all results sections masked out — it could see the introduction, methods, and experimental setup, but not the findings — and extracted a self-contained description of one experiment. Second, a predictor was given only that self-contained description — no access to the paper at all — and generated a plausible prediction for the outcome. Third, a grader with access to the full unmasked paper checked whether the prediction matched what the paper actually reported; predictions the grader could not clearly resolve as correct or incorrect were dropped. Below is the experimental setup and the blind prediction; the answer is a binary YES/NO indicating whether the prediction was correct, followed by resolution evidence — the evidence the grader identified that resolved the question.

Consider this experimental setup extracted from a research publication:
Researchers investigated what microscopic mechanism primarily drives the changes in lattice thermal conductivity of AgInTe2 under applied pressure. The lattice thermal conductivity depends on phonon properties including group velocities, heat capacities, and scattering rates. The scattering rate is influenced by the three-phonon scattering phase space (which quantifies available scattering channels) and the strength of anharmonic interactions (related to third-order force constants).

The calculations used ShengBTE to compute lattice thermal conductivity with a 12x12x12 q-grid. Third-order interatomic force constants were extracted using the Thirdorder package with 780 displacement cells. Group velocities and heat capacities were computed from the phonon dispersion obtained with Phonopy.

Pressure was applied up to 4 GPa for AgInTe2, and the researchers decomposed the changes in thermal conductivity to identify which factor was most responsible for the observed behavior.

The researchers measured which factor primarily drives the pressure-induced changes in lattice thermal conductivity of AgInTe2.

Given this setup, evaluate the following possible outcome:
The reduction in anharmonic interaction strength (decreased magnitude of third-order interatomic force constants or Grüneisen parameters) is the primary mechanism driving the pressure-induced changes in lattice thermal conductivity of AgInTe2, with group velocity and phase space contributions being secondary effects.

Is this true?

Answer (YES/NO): NO